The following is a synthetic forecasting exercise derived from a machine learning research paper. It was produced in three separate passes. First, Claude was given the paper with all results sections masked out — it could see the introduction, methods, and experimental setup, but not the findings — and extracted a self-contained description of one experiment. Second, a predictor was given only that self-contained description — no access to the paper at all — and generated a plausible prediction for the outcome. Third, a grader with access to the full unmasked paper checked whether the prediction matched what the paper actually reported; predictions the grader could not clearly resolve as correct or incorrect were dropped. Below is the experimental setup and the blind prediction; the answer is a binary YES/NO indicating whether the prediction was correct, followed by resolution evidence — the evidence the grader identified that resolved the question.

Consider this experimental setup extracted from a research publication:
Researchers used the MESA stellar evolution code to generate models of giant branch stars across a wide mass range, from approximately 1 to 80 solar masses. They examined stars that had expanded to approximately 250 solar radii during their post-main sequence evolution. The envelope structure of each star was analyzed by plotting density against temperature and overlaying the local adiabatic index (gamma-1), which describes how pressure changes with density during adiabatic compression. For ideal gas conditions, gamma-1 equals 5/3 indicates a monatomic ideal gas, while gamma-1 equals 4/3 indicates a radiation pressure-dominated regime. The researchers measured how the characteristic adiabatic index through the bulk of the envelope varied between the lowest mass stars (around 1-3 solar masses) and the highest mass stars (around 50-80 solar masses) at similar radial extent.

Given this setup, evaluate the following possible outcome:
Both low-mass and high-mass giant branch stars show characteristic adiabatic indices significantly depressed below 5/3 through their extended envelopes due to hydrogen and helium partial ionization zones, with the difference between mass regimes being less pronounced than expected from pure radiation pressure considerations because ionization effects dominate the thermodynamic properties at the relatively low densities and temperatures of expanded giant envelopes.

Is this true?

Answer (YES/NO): NO